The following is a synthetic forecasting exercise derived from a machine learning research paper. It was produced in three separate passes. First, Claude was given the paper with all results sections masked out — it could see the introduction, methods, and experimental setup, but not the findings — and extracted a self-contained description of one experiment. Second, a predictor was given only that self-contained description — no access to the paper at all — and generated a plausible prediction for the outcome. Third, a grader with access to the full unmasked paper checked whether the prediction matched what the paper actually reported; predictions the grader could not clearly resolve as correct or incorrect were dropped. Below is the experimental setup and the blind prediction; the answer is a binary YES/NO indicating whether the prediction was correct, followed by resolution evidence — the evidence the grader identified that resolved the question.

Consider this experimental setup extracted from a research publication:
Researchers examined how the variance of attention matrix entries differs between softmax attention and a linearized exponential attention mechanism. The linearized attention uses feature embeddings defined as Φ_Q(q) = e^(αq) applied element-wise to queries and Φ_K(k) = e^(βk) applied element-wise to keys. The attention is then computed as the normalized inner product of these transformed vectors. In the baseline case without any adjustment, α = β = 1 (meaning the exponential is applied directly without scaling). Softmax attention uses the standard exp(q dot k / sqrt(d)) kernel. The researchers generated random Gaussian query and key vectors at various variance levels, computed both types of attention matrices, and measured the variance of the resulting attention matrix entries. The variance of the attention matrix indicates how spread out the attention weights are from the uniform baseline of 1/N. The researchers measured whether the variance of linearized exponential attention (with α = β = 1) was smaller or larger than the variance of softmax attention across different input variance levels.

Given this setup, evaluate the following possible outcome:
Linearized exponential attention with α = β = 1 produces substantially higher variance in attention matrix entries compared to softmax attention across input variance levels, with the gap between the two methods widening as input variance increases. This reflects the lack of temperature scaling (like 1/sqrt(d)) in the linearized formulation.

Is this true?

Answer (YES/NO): NO